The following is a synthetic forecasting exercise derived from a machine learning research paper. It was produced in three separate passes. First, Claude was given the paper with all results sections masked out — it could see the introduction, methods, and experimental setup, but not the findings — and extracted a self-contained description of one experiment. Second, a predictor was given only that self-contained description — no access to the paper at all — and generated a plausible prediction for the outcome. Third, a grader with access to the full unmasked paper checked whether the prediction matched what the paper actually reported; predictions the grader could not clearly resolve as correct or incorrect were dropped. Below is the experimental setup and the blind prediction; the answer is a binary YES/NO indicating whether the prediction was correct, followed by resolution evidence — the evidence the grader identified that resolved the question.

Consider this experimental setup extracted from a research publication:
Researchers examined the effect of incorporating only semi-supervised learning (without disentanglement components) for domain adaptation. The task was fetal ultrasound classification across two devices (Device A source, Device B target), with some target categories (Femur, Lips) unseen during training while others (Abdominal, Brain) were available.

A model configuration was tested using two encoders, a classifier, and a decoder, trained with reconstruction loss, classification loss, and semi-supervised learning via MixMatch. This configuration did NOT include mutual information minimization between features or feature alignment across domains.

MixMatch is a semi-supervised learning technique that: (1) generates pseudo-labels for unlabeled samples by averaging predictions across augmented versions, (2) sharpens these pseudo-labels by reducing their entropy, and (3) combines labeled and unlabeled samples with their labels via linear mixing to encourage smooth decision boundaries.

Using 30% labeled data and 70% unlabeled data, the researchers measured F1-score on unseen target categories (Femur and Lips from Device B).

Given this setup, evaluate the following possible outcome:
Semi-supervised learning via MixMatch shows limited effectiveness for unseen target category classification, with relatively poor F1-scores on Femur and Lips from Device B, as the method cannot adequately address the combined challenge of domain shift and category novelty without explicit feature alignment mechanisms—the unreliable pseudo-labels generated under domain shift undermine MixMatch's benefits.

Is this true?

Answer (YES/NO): NO